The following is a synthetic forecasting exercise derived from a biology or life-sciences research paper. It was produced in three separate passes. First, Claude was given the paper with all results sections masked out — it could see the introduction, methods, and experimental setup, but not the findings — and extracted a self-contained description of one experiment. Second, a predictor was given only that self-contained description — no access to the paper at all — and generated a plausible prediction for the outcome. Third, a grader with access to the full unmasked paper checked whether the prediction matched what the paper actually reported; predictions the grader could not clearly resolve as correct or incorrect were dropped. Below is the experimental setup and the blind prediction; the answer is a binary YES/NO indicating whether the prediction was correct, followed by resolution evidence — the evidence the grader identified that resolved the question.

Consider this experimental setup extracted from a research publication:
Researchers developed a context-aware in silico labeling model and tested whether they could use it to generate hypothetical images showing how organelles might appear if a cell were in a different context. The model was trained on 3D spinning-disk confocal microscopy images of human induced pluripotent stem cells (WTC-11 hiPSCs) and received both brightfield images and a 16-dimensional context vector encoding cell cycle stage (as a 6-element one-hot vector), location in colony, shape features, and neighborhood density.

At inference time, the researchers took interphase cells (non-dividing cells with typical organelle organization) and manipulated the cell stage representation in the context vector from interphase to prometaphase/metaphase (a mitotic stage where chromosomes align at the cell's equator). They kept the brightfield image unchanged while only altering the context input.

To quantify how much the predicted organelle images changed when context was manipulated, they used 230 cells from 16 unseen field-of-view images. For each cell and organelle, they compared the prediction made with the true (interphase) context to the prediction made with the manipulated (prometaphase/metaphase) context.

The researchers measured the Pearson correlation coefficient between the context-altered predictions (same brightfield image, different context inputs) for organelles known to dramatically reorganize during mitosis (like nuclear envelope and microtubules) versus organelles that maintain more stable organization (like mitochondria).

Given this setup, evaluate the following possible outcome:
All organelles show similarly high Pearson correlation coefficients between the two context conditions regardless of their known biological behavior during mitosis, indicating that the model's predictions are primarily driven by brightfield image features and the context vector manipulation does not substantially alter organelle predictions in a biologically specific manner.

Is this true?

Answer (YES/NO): NO